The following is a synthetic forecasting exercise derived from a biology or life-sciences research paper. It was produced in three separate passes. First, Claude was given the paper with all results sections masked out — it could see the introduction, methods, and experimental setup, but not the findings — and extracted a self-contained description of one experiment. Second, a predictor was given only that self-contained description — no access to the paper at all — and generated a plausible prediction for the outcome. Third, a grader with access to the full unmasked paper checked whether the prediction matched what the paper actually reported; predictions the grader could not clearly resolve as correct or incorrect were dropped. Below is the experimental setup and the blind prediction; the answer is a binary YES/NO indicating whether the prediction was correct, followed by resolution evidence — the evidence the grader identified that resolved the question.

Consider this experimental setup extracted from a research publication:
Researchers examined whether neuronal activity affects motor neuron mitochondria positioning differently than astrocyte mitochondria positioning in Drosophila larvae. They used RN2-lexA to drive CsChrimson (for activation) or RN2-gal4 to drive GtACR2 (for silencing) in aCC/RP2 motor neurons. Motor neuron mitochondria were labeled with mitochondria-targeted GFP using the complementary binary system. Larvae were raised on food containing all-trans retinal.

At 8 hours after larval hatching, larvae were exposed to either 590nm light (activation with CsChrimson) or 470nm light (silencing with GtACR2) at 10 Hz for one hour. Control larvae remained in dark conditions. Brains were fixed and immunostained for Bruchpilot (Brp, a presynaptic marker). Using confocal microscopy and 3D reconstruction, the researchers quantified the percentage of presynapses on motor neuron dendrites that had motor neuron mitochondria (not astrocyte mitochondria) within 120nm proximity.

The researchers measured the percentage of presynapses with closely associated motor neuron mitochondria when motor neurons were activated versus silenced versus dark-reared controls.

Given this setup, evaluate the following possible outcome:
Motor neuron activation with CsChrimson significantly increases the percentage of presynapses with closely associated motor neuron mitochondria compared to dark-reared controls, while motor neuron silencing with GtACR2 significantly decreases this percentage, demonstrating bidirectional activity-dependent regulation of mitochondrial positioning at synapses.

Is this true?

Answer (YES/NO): NO